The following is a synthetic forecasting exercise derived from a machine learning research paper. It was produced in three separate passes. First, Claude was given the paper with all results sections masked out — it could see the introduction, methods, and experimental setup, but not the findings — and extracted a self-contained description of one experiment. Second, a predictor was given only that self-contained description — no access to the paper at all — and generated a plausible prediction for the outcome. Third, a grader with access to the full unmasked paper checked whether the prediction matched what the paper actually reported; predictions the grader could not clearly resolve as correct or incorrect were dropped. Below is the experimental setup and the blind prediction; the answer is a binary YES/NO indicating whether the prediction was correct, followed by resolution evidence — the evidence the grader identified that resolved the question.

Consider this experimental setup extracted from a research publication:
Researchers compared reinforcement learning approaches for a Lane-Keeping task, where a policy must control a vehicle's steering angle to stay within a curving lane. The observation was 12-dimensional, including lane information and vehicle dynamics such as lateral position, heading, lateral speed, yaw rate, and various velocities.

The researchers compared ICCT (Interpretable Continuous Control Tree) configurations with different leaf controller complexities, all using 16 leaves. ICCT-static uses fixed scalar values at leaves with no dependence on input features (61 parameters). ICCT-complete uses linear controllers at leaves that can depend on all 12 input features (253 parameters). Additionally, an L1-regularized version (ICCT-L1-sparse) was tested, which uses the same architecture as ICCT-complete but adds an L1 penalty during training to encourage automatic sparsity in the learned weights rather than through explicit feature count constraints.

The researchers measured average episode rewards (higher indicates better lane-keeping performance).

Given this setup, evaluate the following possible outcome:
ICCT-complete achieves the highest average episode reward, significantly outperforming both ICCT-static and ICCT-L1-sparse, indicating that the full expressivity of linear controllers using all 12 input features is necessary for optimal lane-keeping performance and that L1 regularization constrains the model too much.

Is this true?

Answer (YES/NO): YES